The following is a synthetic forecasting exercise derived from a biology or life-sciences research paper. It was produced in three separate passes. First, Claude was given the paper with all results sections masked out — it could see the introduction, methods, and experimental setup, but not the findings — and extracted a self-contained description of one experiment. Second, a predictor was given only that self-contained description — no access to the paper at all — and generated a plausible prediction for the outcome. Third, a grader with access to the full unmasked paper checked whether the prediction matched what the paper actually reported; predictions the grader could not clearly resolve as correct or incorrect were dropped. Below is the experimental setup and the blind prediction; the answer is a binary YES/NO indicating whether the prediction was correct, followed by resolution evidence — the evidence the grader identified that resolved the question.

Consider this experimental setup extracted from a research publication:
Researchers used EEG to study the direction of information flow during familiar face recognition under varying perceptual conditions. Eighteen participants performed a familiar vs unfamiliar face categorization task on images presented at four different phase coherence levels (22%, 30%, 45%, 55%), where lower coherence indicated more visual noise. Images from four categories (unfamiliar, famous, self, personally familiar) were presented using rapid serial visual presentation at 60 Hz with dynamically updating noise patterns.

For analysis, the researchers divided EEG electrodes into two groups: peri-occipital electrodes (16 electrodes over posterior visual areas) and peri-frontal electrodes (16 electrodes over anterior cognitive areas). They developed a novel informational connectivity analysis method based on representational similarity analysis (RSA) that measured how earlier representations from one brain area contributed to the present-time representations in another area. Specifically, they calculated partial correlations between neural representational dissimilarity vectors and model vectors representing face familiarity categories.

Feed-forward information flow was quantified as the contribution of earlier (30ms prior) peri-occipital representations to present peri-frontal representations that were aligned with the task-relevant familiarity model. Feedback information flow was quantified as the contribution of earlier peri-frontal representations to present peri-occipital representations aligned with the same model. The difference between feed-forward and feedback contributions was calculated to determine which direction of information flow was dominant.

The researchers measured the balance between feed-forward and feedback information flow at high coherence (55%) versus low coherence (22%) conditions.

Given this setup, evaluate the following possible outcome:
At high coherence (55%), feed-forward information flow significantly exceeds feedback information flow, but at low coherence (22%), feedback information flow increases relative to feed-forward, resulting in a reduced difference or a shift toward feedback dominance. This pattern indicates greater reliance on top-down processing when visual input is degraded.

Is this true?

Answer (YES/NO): YES